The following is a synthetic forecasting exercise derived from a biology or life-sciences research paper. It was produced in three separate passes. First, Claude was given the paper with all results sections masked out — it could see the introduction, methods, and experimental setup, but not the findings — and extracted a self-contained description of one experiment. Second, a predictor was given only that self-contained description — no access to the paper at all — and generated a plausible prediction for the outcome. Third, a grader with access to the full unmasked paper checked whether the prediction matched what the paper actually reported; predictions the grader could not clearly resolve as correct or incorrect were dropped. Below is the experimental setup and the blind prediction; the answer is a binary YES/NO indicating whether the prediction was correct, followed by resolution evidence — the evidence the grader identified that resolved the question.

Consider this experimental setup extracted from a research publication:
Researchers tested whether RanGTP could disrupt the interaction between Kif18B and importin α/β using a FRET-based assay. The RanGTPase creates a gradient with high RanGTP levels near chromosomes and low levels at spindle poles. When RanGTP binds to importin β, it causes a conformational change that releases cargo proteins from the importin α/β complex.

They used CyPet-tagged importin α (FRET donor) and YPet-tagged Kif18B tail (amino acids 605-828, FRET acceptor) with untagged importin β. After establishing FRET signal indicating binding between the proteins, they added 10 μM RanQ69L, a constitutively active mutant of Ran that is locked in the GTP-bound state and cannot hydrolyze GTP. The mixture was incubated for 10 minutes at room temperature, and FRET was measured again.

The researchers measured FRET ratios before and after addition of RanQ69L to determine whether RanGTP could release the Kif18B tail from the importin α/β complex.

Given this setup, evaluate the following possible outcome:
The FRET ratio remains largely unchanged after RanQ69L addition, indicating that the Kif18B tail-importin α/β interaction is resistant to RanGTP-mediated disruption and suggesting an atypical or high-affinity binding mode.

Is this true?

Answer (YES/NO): NO